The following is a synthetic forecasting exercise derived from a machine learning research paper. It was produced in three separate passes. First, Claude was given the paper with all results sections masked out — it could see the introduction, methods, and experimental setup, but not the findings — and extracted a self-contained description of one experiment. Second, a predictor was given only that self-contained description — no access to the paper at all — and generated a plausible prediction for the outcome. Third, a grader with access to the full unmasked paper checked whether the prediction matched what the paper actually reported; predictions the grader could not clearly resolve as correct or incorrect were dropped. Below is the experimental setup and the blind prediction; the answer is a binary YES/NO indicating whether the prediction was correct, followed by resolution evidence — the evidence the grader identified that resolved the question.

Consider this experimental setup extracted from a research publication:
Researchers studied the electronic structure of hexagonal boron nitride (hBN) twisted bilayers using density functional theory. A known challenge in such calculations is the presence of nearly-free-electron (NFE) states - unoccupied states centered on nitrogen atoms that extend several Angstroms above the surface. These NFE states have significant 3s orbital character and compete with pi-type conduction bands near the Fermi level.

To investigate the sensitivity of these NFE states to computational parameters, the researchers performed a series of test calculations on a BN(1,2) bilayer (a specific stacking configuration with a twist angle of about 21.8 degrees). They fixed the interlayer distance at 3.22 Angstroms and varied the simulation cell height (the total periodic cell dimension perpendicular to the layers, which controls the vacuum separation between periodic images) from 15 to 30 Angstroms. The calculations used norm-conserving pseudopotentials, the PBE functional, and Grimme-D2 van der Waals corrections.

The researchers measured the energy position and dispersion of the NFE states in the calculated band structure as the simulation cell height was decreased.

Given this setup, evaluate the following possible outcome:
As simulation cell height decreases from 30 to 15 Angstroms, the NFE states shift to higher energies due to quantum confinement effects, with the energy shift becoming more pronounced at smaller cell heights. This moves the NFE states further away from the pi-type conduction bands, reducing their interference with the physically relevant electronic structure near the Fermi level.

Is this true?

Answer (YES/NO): NO